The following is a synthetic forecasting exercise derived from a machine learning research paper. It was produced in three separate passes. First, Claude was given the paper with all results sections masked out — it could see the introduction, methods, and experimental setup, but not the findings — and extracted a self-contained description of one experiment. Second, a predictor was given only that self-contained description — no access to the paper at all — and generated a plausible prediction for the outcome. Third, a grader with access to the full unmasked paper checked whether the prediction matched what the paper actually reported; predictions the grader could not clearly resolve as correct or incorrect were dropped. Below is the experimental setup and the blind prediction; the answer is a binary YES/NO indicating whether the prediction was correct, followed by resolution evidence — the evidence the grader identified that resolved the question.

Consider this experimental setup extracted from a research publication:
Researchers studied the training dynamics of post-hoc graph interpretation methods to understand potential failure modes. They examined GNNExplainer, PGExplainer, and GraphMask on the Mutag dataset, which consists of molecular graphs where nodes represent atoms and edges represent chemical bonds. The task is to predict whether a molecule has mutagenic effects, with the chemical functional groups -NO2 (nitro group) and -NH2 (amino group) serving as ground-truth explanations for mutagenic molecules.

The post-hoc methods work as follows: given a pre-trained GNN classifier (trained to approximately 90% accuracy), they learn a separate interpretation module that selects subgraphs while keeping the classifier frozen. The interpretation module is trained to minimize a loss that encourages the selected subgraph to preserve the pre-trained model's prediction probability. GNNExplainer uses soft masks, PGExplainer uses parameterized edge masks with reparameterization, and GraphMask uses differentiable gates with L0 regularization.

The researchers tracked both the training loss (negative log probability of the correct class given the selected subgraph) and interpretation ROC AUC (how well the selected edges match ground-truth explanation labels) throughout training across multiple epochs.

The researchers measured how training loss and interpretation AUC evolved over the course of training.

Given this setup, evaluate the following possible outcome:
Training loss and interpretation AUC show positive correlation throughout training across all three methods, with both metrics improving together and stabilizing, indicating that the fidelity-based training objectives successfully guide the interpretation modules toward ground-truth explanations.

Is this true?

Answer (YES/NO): NO